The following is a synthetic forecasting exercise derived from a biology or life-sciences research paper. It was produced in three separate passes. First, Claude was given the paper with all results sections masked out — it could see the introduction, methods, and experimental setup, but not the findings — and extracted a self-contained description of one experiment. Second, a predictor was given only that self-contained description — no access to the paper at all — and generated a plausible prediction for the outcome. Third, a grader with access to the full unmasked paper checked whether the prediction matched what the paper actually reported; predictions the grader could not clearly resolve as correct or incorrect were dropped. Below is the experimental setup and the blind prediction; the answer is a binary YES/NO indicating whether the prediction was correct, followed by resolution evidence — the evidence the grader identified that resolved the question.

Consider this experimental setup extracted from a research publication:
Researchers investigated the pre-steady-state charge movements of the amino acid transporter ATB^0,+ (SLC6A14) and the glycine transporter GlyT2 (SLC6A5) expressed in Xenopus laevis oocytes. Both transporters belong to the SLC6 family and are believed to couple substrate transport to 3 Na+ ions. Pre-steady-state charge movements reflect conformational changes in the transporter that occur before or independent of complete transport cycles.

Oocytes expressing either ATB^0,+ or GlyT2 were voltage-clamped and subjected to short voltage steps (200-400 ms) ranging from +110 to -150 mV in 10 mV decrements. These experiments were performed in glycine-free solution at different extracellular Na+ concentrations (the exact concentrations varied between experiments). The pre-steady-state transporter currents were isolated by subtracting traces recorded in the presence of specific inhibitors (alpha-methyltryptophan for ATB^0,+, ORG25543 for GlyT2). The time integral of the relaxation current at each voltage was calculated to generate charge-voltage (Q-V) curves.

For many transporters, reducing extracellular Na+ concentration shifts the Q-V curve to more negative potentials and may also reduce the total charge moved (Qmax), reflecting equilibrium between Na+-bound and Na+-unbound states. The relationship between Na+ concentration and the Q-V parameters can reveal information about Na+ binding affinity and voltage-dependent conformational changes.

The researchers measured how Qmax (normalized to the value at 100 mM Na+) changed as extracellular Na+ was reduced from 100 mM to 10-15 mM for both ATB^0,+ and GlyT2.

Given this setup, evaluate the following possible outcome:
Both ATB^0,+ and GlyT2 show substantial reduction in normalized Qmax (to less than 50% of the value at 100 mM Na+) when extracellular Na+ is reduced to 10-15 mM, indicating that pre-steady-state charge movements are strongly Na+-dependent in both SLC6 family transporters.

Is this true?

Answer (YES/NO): NO